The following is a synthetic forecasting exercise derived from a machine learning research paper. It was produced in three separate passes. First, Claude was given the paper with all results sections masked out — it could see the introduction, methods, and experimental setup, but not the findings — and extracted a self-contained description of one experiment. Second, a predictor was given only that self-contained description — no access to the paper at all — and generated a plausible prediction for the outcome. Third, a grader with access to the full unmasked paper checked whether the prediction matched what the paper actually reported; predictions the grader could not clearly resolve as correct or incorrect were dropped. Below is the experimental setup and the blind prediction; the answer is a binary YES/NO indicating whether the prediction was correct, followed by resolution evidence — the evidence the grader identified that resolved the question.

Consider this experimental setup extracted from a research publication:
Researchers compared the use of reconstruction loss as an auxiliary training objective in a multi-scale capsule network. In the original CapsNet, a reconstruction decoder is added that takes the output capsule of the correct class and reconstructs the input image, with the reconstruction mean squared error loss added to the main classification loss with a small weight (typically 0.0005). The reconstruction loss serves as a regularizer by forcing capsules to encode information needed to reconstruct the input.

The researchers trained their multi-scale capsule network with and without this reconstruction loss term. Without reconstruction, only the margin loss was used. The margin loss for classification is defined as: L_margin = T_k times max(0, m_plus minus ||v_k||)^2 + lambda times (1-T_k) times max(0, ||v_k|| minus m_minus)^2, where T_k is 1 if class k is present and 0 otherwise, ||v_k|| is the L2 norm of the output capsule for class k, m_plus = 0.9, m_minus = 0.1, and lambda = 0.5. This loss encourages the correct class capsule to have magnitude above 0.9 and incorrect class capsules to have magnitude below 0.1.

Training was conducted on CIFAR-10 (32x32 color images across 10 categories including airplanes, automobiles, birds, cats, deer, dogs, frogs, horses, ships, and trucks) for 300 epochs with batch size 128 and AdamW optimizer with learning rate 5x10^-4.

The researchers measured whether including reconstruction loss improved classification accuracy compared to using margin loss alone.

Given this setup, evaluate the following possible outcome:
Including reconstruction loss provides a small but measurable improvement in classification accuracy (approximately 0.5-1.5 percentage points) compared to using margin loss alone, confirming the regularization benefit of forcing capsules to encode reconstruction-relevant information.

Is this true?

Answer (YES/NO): NO